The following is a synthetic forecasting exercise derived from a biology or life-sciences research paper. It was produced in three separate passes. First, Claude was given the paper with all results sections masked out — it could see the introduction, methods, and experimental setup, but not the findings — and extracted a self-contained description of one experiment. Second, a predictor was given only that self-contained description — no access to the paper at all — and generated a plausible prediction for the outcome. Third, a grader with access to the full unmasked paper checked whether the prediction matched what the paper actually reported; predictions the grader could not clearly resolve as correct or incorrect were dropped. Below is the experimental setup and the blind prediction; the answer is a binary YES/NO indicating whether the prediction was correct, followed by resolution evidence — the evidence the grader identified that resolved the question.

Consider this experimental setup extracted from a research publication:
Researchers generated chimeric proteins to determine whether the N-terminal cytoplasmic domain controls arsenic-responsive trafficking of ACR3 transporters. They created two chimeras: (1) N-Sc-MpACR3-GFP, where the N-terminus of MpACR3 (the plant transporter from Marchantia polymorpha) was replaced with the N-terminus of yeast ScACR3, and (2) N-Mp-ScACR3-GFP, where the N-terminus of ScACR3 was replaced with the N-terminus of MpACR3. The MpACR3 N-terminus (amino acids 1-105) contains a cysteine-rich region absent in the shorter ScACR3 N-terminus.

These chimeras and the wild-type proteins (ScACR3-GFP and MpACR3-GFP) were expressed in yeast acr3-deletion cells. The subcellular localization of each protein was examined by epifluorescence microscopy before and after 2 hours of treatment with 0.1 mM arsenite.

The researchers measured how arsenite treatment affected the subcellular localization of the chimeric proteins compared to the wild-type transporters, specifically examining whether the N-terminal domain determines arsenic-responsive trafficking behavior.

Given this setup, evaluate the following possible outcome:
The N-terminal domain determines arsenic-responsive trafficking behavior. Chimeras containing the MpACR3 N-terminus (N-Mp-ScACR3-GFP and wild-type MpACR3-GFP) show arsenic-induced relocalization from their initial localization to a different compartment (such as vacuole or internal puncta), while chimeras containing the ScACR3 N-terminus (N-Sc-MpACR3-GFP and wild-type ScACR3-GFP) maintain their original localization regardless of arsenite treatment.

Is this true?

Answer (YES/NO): NO